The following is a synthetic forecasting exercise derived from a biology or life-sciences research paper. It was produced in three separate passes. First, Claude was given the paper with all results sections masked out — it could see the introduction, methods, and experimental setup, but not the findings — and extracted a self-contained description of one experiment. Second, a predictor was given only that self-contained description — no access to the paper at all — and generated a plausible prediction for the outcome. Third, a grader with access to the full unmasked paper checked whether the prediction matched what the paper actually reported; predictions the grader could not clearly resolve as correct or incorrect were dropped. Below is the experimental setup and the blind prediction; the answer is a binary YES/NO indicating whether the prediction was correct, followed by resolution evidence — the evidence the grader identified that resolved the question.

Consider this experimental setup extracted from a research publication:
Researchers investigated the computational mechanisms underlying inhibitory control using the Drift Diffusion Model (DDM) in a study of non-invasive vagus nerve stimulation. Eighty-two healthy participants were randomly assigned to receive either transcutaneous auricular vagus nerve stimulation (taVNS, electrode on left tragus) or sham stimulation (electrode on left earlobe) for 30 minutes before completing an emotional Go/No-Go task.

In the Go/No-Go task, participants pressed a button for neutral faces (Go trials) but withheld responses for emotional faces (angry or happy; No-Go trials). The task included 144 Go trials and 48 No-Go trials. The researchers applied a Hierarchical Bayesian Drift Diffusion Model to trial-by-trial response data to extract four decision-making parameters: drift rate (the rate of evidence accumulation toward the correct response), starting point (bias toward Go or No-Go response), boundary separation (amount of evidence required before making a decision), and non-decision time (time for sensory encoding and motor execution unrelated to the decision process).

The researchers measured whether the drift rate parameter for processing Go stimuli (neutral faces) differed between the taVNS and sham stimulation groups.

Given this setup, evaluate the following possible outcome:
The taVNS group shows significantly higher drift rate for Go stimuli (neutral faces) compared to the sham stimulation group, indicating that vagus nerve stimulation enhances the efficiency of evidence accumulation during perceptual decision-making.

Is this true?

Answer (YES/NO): NO